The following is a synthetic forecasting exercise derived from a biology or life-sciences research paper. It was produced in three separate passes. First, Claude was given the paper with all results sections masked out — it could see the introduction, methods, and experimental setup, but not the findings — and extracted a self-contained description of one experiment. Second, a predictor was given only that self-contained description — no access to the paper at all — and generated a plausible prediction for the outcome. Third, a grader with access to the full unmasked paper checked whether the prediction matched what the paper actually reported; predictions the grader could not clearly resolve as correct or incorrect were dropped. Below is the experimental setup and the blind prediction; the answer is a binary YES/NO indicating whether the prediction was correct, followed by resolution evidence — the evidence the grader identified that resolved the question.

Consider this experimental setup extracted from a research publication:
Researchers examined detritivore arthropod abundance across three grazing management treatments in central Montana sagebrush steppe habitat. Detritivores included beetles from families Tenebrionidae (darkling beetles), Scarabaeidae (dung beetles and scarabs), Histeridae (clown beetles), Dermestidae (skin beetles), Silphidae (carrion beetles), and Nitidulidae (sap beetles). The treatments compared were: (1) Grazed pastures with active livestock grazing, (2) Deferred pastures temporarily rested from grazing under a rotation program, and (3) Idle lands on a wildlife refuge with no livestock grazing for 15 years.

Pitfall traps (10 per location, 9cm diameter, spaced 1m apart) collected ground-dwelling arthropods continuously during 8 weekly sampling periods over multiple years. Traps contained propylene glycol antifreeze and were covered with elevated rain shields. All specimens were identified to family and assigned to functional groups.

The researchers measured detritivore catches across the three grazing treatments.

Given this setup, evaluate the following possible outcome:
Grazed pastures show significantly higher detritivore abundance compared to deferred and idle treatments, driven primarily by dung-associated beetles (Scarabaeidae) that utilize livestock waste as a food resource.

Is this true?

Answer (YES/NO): NO